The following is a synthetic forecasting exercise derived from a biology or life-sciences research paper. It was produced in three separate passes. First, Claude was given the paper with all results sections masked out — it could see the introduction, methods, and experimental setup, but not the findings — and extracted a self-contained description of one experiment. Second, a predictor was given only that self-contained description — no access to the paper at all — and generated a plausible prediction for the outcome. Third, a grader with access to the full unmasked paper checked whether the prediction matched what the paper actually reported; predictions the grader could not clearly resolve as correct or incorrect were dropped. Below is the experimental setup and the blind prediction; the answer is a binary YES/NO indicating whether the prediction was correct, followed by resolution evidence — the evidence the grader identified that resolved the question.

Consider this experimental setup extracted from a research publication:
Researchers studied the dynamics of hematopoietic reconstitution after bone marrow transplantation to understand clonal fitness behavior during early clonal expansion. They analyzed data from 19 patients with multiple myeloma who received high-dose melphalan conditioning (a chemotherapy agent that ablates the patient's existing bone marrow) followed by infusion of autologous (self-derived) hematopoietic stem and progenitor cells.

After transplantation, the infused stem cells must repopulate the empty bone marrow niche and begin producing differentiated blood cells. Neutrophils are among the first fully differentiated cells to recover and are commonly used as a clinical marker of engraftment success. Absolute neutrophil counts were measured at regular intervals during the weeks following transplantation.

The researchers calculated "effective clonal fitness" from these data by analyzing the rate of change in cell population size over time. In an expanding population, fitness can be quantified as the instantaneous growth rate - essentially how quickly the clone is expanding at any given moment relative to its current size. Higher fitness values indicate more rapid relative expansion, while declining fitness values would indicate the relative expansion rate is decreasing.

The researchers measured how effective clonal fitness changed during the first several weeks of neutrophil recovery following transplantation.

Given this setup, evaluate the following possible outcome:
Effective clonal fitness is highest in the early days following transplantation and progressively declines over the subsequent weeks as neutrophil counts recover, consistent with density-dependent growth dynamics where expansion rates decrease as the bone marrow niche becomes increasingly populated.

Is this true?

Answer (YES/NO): YES